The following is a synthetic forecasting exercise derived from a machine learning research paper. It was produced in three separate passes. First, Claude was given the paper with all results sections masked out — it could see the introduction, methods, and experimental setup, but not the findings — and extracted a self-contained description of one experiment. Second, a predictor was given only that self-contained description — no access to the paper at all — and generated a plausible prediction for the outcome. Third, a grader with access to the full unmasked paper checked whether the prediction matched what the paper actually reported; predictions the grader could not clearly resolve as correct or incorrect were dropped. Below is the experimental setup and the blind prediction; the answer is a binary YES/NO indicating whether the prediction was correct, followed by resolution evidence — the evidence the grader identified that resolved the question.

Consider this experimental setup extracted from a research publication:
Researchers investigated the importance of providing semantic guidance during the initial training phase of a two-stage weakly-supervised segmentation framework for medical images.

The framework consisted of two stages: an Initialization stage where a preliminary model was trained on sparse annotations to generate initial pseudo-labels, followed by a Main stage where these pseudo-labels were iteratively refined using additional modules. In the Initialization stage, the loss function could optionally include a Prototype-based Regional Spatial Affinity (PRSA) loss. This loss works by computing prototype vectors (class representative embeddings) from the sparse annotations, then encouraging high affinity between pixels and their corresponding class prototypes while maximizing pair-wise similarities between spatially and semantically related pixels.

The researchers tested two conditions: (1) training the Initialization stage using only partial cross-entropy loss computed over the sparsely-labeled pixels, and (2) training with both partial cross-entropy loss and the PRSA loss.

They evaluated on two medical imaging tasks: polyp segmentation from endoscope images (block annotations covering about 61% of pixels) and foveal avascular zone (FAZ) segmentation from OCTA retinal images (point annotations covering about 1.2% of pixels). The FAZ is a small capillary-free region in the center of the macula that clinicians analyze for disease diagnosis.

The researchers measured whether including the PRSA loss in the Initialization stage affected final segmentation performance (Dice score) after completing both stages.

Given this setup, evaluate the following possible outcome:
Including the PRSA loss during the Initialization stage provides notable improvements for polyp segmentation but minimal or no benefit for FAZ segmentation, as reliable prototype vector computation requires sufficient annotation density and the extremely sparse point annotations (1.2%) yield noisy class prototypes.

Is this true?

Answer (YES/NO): NO